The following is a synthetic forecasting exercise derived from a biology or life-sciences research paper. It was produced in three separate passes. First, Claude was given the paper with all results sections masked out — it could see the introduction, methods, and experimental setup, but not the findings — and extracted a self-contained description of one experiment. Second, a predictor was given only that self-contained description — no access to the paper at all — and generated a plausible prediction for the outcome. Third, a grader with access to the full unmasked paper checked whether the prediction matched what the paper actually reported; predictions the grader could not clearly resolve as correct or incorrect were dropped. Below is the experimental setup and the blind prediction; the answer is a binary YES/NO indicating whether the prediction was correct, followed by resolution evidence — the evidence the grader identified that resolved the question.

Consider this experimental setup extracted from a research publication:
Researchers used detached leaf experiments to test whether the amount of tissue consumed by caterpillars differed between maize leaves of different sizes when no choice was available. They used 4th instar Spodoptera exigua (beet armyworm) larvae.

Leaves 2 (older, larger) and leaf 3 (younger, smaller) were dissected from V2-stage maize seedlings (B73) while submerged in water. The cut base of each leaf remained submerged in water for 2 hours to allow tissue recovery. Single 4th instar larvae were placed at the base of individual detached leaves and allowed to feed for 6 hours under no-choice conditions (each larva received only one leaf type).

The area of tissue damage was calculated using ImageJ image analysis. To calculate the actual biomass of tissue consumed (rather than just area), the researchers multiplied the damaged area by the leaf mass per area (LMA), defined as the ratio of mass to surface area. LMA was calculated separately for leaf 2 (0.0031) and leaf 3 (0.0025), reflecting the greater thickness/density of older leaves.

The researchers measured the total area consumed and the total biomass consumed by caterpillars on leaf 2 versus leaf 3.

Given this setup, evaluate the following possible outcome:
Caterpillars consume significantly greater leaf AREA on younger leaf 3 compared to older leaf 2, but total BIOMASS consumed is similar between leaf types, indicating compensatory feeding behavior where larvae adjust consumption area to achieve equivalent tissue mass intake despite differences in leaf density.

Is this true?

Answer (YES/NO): NO